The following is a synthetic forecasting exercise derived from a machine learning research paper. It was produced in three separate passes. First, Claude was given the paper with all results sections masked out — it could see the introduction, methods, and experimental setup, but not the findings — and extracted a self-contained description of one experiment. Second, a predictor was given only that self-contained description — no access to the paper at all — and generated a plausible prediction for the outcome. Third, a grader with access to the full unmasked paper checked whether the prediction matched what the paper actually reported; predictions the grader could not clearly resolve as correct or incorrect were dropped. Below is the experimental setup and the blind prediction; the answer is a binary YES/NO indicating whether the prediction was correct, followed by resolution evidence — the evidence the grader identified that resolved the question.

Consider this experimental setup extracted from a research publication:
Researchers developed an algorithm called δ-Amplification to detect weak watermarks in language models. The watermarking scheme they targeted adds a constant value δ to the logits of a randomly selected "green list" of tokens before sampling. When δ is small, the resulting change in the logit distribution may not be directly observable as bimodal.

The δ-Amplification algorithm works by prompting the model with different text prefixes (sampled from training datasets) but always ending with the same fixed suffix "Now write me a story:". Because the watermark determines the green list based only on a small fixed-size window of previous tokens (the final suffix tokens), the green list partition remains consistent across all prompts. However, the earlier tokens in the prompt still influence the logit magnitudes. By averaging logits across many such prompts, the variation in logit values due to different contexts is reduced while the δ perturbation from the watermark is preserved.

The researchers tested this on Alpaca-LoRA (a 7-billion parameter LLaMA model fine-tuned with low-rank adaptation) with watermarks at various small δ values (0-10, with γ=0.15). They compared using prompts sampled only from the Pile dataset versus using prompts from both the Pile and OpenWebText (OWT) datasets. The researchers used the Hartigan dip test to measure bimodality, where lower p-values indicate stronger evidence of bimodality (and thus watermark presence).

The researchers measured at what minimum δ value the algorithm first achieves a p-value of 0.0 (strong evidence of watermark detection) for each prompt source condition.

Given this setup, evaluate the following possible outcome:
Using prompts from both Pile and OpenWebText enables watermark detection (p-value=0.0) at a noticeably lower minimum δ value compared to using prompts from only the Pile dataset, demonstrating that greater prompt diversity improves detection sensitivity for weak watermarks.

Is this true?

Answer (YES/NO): YES